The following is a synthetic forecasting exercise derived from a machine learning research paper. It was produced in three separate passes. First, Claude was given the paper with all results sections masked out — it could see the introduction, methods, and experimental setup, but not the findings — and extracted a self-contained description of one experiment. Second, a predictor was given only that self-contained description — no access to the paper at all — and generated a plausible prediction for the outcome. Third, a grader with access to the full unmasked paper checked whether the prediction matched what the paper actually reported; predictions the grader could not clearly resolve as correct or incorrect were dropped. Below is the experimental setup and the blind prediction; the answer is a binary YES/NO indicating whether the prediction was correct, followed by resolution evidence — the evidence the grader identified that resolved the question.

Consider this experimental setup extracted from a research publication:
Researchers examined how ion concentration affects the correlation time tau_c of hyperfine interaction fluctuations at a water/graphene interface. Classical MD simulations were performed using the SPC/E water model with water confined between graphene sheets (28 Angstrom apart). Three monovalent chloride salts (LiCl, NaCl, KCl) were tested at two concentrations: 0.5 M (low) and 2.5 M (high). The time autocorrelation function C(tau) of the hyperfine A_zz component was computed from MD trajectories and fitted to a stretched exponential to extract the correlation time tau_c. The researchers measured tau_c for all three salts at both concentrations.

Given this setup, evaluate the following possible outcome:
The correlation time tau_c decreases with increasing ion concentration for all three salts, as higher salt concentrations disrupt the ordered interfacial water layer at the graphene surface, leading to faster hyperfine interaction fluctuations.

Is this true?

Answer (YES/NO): NO